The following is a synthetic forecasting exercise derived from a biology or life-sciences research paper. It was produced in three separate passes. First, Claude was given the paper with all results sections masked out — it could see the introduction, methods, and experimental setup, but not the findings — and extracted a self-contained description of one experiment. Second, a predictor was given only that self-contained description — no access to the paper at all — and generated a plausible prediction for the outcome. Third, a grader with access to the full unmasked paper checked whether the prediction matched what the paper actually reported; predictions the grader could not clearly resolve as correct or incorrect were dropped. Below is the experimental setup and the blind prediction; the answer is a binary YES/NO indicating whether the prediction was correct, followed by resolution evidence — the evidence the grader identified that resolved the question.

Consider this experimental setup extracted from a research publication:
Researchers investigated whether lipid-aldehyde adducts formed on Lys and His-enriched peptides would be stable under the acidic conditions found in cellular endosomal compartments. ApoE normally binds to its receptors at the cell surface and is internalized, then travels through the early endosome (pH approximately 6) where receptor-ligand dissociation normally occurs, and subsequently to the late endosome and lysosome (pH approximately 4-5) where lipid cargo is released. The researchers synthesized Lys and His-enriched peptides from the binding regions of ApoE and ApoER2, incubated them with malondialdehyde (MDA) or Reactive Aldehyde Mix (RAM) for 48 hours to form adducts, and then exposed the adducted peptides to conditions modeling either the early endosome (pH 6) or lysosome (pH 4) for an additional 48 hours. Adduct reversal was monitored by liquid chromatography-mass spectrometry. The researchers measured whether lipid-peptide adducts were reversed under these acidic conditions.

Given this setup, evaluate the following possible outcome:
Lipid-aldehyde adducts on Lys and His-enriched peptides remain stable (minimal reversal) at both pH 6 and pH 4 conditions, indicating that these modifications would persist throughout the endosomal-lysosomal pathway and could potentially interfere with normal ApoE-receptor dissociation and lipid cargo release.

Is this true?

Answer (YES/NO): NO